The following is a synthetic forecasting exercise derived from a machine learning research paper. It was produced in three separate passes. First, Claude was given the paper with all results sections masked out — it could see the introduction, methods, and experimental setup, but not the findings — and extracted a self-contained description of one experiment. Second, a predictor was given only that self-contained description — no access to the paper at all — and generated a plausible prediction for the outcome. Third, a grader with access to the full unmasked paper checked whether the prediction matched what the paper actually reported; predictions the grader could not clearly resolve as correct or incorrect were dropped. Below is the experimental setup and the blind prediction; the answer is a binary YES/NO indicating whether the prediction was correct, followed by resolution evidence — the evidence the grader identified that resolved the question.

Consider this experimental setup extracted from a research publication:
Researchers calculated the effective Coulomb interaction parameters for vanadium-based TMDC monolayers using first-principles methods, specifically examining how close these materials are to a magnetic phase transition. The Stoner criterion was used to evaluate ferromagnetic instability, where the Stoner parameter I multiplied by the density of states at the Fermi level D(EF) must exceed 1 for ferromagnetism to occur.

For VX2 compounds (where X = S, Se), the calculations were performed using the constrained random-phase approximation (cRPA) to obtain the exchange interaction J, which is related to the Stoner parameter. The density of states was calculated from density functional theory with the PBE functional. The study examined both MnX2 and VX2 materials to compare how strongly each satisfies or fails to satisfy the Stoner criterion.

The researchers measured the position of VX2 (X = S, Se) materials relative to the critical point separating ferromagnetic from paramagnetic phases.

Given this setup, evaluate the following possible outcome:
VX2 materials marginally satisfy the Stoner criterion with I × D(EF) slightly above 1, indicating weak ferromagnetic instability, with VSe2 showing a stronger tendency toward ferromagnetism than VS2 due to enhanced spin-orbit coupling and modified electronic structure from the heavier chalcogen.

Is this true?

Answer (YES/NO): NO